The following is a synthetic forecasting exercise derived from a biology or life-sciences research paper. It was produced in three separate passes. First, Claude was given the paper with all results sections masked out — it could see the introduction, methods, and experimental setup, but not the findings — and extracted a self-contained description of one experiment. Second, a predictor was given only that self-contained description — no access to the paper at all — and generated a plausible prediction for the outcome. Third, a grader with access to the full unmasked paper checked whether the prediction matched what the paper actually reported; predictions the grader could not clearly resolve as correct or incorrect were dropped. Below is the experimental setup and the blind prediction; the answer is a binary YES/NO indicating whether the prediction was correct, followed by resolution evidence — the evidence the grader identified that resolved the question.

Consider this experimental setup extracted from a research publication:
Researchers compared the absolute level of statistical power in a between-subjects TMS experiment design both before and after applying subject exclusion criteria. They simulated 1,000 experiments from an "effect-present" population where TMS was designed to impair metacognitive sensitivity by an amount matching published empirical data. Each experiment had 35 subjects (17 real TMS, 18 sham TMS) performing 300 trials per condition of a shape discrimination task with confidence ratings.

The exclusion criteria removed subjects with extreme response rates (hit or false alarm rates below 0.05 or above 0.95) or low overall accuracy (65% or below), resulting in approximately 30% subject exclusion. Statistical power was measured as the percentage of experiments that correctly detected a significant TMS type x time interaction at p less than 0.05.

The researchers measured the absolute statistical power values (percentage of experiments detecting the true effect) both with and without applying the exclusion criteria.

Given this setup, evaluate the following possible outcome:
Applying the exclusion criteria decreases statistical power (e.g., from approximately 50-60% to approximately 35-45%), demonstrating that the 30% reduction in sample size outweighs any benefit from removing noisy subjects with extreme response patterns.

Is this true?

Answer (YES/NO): NO